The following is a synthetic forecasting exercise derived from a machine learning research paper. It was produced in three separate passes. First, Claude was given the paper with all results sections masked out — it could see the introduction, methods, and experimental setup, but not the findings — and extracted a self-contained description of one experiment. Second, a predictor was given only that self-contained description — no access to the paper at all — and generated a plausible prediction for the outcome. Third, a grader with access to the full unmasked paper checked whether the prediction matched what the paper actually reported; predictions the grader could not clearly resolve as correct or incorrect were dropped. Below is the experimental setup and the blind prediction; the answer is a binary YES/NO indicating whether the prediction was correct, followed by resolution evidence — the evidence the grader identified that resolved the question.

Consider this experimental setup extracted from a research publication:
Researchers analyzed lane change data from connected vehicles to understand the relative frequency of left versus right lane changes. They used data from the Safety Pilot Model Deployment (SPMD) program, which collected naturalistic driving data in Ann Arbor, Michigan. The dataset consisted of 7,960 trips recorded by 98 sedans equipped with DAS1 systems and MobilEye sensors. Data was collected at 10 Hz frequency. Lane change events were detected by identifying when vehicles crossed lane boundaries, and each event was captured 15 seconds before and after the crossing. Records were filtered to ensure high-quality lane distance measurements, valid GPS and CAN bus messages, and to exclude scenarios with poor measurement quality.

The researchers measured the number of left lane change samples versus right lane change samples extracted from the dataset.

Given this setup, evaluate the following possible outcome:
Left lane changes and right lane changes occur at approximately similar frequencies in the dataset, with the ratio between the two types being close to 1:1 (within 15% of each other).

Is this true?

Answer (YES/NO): NO